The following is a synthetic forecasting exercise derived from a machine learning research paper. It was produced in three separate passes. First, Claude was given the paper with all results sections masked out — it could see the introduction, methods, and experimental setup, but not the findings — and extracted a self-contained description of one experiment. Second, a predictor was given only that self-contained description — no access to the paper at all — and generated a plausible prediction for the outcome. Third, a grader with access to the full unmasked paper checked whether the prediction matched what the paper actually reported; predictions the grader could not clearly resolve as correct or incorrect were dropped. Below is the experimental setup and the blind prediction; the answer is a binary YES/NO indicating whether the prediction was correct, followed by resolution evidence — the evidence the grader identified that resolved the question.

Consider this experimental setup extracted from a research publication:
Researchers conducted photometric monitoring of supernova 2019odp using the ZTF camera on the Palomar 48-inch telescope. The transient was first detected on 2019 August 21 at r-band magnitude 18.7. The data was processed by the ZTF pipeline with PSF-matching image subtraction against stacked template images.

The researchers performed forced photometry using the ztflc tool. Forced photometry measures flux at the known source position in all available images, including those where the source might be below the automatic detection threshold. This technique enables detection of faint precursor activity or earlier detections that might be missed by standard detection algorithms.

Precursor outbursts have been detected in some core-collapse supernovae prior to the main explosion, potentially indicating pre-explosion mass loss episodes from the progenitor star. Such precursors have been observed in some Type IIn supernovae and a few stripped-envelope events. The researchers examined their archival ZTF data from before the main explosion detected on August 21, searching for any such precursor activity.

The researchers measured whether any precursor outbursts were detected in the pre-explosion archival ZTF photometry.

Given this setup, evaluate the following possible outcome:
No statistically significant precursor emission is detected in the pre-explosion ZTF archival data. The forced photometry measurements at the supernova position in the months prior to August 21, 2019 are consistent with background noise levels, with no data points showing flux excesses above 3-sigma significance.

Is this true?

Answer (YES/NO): YES